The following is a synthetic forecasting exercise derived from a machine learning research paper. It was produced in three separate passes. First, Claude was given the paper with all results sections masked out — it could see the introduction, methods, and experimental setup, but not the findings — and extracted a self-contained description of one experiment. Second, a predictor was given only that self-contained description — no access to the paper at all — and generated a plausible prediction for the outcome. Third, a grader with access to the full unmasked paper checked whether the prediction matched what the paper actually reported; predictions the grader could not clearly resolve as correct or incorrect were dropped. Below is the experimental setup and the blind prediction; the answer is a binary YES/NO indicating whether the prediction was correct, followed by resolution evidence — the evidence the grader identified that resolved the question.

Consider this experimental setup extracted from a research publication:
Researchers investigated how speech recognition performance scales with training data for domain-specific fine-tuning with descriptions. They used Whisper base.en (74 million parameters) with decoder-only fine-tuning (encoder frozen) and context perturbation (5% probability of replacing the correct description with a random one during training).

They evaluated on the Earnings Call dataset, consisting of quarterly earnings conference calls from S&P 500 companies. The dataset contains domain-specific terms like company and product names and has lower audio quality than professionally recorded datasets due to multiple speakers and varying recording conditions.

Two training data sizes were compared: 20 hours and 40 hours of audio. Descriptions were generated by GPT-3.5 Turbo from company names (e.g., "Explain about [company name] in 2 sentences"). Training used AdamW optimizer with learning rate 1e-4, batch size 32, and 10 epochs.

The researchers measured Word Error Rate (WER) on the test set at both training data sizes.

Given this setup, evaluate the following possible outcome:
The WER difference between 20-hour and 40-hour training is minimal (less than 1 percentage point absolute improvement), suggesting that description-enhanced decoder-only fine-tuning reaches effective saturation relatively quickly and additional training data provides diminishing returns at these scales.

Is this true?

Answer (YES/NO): NO